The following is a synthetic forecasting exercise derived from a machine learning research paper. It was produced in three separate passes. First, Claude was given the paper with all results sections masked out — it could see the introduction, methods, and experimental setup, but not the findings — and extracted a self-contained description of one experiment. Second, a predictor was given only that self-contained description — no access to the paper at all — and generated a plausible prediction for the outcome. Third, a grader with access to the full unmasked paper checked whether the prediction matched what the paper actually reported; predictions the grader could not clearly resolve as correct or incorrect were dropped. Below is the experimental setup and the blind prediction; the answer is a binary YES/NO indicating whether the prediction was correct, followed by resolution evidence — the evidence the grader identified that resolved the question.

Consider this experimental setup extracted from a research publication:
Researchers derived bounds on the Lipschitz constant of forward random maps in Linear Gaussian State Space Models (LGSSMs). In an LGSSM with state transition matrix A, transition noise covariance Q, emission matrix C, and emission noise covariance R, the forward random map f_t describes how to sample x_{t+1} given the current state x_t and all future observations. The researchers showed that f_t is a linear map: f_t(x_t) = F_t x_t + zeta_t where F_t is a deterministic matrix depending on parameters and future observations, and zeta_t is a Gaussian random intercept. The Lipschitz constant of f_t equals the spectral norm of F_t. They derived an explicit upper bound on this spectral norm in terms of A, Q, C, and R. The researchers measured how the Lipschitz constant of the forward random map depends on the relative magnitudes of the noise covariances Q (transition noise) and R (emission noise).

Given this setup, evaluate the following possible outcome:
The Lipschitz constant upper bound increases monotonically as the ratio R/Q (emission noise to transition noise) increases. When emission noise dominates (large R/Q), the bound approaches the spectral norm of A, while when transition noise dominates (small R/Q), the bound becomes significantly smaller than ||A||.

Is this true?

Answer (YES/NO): YES